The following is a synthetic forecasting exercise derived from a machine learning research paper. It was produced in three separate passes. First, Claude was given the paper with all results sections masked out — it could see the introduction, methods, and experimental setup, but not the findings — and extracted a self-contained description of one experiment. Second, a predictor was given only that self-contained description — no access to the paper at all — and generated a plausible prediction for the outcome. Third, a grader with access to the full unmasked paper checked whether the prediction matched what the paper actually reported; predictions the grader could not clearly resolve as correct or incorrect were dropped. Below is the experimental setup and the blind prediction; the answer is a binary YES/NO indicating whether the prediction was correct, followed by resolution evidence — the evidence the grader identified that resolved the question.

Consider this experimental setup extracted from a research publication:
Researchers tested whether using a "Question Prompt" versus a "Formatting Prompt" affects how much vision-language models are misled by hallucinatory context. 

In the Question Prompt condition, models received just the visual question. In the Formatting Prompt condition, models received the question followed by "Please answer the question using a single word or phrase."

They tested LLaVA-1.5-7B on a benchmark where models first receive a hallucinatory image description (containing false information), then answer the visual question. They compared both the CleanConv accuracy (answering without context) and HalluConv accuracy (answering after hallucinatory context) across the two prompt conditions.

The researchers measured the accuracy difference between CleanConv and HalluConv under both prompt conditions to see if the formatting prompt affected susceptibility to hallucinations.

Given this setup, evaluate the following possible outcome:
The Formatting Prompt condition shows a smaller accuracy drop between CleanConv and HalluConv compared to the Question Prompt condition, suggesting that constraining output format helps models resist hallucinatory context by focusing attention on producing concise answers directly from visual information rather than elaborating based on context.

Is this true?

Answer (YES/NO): NO